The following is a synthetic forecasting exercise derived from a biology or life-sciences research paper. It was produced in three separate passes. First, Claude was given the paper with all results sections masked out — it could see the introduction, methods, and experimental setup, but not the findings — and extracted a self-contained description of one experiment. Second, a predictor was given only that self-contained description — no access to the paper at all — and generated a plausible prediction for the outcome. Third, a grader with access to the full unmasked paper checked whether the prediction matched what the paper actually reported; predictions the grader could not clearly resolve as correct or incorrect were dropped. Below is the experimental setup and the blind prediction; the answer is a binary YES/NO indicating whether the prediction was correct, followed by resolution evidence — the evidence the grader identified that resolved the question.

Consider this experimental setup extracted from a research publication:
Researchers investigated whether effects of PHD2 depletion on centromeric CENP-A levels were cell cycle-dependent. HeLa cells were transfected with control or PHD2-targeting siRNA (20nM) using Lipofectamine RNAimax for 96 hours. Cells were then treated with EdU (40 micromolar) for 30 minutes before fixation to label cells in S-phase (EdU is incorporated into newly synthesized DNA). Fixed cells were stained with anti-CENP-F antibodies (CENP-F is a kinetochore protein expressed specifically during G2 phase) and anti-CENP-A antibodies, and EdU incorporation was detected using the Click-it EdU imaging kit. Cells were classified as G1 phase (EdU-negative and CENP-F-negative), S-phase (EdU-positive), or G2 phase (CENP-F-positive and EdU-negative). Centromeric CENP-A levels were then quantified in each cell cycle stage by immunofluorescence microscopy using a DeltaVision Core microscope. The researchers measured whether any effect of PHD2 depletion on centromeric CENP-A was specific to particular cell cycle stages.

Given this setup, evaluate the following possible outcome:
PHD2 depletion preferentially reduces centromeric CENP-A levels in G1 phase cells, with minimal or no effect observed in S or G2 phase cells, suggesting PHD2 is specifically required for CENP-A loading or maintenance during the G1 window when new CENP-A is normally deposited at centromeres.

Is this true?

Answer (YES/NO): NO